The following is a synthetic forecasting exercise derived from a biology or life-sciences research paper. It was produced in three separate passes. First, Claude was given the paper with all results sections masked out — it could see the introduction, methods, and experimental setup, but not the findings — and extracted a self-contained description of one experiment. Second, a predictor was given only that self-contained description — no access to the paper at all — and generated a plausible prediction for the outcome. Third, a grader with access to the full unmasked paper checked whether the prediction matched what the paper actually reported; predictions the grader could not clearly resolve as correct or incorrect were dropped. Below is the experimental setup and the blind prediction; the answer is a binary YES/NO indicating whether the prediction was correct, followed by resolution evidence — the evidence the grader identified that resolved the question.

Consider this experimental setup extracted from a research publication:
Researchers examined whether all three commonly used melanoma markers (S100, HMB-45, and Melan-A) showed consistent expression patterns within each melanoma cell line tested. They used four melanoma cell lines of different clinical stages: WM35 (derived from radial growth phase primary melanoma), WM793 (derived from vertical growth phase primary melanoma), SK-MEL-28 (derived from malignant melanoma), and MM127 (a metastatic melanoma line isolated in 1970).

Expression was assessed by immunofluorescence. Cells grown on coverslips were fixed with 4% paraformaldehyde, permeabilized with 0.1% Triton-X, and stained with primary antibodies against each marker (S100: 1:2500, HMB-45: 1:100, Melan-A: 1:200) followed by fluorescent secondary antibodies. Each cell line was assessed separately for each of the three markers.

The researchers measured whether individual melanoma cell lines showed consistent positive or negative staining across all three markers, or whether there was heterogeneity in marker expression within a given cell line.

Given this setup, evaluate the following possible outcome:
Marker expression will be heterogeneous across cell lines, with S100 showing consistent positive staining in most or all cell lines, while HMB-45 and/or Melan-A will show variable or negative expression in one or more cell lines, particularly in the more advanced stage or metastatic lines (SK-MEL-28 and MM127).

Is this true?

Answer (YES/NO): NO